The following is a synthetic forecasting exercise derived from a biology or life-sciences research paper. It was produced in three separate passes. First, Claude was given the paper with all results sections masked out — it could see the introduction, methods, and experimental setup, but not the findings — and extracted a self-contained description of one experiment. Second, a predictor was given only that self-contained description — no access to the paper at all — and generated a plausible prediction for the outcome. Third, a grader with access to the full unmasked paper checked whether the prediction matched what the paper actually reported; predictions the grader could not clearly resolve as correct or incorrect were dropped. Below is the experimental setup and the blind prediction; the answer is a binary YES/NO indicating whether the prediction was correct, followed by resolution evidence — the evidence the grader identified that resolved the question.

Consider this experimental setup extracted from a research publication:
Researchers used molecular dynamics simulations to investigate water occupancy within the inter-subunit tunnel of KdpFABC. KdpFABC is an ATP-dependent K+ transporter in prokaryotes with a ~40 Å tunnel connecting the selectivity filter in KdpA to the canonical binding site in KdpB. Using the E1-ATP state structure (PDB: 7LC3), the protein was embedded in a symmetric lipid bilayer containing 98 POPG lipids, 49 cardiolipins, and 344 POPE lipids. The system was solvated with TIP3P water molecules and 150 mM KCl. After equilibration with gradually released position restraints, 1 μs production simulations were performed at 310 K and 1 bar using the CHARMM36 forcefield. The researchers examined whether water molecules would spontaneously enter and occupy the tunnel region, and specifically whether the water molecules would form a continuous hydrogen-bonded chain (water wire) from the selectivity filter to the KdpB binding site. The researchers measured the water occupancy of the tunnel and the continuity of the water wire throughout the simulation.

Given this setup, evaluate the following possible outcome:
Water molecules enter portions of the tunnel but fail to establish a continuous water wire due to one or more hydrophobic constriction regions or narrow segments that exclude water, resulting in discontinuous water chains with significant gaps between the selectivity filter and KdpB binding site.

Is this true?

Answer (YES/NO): YES